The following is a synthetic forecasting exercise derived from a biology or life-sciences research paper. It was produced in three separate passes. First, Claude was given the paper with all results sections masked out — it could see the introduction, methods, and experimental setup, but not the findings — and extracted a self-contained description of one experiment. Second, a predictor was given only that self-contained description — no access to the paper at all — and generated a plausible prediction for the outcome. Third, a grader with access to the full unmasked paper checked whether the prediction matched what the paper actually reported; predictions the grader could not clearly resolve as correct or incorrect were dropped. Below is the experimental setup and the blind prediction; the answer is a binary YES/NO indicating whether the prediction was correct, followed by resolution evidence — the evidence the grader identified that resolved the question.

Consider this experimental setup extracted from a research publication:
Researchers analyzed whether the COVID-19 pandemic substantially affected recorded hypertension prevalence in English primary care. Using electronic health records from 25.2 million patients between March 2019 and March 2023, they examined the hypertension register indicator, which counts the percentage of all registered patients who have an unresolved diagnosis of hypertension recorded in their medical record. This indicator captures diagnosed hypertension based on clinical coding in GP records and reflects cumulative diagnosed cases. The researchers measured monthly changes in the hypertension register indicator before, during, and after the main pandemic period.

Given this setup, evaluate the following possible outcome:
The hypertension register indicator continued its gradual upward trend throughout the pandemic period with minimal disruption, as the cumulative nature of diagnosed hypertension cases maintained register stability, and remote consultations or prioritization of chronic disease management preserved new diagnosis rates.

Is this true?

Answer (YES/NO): YES